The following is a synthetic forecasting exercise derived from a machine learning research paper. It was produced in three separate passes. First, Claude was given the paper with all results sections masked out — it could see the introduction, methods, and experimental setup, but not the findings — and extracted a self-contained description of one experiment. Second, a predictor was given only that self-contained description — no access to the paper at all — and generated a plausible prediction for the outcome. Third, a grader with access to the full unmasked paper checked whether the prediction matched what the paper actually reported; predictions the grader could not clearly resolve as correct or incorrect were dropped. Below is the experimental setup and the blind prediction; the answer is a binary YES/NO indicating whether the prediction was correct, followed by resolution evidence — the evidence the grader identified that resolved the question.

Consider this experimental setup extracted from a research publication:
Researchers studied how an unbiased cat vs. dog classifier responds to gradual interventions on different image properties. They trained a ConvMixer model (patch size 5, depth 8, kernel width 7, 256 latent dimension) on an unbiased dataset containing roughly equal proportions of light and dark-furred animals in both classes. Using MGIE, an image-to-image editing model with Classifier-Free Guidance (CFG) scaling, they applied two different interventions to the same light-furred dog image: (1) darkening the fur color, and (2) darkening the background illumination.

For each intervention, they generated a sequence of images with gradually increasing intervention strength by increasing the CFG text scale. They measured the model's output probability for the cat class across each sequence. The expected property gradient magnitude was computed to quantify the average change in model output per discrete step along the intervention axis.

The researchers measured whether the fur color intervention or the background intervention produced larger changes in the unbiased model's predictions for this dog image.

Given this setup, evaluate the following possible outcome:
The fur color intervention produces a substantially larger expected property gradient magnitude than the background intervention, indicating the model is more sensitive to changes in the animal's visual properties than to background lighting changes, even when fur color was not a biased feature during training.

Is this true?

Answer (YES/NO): YES